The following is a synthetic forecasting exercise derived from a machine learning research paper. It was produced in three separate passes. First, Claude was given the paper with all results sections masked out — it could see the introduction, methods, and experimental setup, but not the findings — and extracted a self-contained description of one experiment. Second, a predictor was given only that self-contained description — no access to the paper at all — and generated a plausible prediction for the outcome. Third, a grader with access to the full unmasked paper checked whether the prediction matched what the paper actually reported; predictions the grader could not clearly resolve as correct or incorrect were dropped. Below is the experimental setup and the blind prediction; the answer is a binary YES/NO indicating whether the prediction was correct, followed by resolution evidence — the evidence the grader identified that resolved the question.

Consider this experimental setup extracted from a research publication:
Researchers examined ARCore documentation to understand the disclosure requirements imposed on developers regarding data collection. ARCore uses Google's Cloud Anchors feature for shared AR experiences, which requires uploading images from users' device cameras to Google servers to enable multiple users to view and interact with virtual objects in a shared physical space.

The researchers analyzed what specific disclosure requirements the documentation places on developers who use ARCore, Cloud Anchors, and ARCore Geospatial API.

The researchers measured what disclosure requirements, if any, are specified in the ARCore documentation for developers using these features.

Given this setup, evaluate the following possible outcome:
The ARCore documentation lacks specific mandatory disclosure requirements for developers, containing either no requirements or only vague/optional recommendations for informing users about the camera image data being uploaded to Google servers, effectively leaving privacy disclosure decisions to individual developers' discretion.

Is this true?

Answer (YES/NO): NO